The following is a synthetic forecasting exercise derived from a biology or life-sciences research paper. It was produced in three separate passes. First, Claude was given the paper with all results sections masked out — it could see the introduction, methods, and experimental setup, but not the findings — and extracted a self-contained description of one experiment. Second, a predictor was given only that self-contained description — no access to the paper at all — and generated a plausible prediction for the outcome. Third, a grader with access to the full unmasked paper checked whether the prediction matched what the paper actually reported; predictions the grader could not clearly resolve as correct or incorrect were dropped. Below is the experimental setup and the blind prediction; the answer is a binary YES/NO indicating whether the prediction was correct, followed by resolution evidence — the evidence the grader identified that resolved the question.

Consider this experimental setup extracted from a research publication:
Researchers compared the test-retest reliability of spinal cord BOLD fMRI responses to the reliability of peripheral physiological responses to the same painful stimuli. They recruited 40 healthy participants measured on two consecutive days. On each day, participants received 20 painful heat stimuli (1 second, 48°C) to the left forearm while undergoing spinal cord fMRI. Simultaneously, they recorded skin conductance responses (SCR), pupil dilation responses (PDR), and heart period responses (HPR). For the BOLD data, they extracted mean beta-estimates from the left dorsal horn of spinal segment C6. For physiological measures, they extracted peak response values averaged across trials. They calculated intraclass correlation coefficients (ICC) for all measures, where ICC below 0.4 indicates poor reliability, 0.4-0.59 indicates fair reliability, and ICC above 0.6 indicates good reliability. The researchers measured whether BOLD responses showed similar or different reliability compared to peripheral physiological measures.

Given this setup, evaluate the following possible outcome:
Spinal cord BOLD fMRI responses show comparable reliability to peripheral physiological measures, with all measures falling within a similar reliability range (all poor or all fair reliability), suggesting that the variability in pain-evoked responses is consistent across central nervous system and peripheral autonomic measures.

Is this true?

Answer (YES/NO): NO